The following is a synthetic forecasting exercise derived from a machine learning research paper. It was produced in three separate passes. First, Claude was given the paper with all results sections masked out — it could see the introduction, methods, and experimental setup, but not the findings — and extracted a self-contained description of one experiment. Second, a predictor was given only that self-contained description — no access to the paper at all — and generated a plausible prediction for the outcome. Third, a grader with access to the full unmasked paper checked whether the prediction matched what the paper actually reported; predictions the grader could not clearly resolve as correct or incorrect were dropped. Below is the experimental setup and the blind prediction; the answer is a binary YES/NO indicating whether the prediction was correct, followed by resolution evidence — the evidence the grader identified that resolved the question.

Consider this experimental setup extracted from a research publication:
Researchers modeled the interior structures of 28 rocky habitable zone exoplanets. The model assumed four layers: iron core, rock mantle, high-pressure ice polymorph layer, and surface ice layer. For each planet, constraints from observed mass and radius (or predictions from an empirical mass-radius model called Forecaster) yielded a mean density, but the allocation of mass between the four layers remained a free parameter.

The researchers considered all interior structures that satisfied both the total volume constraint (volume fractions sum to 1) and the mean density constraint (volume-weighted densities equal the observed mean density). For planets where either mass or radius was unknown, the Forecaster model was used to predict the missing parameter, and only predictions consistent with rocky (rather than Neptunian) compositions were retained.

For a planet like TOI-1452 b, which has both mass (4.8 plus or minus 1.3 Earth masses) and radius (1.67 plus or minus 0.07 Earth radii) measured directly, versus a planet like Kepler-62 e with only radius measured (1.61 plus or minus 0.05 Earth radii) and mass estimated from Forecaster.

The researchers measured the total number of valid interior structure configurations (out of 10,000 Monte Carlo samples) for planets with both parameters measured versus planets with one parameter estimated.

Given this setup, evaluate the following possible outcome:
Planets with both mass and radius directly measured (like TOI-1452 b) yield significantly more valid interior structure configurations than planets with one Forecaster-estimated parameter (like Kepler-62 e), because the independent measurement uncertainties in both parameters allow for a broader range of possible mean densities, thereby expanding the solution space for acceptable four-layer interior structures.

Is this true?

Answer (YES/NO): NO